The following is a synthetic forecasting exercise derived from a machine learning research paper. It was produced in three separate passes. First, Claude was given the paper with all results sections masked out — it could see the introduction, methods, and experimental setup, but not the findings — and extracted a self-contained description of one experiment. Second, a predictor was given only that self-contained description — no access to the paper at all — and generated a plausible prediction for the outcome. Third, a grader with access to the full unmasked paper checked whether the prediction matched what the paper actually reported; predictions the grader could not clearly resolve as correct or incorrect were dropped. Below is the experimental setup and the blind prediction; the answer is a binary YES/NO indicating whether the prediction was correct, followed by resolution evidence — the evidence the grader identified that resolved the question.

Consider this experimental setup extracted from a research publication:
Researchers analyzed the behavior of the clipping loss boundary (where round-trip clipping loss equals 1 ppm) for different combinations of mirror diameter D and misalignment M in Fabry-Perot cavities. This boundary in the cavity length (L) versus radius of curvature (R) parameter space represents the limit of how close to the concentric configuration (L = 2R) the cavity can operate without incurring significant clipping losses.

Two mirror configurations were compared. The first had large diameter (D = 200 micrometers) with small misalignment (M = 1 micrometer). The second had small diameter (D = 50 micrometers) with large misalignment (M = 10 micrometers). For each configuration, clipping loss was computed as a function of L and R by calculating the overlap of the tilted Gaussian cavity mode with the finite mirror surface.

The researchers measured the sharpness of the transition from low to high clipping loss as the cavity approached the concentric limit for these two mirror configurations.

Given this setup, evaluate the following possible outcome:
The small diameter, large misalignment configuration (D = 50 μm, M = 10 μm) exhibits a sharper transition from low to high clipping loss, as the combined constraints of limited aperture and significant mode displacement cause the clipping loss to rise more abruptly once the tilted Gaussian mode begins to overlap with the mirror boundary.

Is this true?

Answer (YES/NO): NO